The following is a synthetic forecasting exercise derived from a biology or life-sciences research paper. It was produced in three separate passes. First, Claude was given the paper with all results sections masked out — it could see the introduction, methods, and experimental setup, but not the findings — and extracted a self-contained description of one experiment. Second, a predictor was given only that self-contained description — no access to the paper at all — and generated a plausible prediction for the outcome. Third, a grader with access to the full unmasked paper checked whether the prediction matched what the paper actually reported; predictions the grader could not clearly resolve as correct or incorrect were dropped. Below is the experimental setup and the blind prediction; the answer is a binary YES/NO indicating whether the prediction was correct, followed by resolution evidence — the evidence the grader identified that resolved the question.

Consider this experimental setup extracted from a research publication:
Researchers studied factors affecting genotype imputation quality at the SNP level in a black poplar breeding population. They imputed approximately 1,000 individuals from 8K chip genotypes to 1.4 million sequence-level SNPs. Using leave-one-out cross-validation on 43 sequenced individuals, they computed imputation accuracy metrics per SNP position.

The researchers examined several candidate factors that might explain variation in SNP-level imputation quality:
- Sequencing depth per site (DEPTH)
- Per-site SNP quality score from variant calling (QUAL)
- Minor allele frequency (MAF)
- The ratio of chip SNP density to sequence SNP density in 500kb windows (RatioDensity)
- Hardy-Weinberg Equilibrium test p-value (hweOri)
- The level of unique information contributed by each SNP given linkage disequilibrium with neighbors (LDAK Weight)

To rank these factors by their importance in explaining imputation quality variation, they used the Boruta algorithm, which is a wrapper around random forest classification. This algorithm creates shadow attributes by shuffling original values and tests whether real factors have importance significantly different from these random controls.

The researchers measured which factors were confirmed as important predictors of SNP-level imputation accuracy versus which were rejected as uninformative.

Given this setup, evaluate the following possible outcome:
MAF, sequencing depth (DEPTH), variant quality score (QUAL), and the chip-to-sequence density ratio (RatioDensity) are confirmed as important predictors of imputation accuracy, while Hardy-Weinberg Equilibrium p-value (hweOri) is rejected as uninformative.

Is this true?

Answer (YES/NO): NO